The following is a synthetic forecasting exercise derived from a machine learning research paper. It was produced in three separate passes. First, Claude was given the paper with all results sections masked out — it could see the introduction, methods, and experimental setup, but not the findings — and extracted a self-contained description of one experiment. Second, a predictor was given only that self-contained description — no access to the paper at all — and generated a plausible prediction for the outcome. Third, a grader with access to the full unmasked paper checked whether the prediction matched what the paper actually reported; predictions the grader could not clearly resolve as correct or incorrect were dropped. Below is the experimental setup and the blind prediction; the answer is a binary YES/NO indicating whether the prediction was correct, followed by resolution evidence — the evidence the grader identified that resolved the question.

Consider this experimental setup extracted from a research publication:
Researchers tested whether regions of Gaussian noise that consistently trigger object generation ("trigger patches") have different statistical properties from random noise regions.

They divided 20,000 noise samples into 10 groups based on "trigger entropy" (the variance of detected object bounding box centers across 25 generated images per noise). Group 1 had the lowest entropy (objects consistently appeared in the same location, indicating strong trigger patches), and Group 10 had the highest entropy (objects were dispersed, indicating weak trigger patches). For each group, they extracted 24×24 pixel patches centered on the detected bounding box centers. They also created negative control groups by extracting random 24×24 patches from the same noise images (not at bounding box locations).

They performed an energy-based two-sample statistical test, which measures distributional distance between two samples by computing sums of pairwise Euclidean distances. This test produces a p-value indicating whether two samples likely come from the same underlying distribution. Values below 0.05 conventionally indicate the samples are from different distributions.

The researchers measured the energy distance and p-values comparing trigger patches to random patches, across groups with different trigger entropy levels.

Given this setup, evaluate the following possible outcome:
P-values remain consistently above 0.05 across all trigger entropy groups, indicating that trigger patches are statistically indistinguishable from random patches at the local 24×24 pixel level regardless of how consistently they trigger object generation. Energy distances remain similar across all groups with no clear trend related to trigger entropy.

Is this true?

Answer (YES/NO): NO